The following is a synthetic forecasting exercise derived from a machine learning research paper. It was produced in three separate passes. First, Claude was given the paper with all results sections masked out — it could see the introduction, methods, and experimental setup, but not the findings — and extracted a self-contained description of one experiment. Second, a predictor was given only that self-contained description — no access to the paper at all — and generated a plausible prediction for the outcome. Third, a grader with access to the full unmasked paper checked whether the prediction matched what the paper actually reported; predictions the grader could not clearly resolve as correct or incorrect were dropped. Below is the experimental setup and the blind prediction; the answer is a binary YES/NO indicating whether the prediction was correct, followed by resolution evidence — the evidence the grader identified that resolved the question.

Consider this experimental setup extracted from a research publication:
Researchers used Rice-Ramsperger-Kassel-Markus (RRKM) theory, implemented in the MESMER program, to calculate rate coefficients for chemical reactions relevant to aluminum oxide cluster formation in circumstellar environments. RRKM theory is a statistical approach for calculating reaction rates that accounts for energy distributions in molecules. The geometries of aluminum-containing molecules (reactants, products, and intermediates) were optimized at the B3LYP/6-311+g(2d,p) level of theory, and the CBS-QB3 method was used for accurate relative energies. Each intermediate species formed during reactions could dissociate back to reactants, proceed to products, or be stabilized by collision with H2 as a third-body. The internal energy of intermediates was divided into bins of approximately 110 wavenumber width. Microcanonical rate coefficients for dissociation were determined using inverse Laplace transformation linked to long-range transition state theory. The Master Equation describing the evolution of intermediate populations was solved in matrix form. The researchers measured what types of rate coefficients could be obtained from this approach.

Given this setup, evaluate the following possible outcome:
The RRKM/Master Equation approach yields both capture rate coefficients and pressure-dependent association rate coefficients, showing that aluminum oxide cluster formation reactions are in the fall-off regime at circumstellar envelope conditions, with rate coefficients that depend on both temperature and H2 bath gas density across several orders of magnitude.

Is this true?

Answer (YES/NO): NO